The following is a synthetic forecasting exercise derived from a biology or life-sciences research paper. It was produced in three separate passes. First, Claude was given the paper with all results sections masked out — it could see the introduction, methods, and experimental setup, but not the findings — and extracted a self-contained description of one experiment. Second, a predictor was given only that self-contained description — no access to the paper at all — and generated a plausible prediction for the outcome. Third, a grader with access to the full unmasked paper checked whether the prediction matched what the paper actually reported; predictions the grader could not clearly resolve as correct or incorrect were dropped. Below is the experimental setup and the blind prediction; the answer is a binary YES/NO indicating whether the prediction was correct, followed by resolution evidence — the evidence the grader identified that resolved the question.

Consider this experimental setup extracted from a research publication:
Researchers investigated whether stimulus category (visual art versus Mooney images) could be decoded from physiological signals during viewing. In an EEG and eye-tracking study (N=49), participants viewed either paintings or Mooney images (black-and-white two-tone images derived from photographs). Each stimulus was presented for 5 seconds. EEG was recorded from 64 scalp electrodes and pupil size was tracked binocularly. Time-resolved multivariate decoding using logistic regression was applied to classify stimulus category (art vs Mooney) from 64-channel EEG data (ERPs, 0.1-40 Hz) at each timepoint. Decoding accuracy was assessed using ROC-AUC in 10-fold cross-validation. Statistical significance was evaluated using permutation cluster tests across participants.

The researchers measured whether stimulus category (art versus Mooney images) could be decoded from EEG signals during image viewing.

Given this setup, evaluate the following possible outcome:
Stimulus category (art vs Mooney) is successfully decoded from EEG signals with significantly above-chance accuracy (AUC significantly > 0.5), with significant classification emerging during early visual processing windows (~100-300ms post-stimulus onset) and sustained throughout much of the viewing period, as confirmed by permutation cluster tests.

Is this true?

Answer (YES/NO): YES